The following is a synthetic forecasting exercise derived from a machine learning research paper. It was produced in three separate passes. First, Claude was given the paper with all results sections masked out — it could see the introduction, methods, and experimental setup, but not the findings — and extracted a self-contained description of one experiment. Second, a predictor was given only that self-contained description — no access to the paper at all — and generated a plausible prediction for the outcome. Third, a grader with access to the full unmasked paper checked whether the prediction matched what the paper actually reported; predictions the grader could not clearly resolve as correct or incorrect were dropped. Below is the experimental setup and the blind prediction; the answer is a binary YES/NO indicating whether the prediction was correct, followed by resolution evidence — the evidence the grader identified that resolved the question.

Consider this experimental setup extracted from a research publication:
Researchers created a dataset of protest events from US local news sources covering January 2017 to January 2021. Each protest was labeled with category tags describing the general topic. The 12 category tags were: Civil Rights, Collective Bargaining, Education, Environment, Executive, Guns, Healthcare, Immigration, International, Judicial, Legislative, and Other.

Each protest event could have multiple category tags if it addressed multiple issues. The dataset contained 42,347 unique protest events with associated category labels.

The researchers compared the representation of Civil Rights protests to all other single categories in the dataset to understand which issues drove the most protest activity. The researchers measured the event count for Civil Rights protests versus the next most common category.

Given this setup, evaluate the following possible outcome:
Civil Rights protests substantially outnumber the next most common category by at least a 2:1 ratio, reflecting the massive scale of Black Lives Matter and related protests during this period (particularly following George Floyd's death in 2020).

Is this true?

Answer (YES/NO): YES